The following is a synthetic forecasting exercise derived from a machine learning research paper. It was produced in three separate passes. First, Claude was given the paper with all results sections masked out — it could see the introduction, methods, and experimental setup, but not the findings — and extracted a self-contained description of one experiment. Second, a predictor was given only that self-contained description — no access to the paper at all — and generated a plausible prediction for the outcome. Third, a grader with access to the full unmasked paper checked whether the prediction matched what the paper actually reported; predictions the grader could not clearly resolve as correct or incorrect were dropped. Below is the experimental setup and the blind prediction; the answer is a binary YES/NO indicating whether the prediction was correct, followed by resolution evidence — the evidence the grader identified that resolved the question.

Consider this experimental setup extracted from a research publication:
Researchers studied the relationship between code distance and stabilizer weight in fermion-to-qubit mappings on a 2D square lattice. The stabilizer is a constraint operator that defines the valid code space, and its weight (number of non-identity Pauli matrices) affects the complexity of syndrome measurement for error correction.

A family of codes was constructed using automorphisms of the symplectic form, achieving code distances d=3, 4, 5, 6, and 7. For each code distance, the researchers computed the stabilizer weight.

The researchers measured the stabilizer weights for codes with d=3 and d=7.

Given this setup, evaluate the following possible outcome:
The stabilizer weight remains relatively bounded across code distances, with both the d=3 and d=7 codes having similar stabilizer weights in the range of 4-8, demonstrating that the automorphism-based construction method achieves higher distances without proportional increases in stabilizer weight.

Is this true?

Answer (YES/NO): NO